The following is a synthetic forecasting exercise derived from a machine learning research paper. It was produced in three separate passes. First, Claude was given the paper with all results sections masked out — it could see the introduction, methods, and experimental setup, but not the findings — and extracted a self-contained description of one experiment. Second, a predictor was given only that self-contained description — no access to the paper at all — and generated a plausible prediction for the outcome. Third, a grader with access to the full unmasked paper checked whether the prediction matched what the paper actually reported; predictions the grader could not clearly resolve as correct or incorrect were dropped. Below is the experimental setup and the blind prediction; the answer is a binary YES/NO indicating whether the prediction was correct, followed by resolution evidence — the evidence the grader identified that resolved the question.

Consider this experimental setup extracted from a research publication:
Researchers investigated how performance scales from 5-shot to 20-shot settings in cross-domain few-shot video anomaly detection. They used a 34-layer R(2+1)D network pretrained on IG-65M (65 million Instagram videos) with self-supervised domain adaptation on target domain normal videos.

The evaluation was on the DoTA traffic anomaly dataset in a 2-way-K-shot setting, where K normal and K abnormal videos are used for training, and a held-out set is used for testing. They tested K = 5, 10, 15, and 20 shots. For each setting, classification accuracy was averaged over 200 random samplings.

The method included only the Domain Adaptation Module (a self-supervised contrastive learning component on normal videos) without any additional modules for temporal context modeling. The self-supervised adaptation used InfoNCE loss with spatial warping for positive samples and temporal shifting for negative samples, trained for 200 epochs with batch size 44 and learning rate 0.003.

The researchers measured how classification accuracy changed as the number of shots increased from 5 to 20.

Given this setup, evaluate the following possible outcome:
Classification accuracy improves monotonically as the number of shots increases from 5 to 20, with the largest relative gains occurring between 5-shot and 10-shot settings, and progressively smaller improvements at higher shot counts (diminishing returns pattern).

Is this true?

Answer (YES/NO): NO